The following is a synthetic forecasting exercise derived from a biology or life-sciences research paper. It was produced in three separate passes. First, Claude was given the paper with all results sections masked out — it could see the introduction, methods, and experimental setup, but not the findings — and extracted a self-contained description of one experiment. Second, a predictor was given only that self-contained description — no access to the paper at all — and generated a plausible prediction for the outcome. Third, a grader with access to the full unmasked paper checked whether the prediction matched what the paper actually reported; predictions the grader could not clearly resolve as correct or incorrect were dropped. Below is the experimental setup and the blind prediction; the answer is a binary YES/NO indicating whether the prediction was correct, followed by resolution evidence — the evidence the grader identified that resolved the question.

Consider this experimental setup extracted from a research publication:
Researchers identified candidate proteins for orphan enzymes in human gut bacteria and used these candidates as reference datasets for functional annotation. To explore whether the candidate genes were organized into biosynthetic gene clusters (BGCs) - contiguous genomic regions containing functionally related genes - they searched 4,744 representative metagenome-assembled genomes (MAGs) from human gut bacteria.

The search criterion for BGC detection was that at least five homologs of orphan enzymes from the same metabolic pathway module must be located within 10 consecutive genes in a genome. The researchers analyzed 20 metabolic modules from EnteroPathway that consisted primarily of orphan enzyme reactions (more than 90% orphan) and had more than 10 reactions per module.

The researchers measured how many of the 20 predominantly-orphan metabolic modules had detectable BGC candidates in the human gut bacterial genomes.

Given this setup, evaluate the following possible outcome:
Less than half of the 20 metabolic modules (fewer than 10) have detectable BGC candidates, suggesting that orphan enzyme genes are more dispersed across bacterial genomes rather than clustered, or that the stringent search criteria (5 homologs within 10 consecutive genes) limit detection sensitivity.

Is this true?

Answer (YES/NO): NO